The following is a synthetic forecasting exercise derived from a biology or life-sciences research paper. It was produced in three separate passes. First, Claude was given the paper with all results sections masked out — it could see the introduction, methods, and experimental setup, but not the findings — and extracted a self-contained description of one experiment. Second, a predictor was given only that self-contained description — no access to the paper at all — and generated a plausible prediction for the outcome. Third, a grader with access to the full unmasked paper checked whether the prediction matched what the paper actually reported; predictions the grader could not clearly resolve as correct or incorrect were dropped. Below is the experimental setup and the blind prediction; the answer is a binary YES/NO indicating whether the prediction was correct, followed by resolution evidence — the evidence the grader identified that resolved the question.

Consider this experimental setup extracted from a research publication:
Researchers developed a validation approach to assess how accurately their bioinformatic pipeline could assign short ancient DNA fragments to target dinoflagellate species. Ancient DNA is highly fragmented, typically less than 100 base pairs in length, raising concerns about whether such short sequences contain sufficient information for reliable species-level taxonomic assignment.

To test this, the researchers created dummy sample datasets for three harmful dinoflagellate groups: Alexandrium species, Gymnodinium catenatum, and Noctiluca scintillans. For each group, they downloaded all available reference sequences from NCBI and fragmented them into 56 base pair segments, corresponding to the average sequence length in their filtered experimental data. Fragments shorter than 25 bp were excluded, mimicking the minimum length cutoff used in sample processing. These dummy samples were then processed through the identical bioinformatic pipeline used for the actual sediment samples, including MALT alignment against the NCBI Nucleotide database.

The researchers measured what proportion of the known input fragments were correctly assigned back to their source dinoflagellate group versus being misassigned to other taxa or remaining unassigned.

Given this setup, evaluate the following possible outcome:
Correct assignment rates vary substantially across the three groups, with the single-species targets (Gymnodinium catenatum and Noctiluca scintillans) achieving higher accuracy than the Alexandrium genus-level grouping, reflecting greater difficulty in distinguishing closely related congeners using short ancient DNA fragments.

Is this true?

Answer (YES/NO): NO